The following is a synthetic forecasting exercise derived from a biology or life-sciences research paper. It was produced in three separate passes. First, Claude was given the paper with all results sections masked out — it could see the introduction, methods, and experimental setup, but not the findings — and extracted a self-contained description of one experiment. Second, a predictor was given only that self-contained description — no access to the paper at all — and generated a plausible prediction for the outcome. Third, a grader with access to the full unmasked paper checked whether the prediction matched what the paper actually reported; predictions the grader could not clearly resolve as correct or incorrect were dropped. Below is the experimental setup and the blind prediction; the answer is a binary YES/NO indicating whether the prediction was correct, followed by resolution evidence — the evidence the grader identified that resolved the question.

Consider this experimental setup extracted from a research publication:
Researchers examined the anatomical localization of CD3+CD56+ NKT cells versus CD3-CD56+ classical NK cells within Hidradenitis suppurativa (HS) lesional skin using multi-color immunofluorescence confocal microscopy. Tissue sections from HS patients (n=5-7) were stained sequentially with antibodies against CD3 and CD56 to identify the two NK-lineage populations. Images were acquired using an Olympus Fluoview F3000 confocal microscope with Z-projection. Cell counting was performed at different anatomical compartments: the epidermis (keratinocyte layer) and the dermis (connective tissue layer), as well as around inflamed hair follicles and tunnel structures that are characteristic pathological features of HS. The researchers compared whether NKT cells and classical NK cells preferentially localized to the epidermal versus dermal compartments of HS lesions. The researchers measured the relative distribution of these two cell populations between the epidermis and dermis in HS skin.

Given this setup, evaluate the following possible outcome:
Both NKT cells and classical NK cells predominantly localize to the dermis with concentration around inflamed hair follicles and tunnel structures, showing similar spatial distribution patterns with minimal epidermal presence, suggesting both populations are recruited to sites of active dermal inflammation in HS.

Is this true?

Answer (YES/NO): NO